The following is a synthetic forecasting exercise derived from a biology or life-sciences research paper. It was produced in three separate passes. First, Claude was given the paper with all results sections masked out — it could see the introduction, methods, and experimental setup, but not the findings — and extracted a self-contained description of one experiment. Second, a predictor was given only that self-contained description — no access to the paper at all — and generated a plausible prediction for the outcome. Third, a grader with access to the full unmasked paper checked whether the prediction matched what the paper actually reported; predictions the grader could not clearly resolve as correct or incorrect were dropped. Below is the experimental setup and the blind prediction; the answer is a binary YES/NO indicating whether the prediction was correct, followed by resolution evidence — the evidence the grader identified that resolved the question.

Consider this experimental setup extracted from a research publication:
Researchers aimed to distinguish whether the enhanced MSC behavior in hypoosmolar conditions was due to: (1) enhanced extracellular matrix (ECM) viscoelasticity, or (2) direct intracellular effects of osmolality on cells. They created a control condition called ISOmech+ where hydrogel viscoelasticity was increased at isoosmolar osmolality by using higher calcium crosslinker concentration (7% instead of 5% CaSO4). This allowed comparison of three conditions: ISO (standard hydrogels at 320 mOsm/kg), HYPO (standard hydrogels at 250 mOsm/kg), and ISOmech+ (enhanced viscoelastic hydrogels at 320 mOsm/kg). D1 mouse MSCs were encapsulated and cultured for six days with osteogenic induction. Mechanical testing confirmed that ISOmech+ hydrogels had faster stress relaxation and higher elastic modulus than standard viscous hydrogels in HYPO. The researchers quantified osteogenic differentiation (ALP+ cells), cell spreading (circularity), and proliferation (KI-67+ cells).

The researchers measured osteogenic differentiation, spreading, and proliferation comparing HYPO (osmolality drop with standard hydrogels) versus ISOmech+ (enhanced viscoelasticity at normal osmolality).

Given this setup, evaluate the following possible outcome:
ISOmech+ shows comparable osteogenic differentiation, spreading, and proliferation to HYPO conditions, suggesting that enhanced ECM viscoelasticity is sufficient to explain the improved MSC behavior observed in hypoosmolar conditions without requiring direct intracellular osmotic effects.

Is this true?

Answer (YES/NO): NO